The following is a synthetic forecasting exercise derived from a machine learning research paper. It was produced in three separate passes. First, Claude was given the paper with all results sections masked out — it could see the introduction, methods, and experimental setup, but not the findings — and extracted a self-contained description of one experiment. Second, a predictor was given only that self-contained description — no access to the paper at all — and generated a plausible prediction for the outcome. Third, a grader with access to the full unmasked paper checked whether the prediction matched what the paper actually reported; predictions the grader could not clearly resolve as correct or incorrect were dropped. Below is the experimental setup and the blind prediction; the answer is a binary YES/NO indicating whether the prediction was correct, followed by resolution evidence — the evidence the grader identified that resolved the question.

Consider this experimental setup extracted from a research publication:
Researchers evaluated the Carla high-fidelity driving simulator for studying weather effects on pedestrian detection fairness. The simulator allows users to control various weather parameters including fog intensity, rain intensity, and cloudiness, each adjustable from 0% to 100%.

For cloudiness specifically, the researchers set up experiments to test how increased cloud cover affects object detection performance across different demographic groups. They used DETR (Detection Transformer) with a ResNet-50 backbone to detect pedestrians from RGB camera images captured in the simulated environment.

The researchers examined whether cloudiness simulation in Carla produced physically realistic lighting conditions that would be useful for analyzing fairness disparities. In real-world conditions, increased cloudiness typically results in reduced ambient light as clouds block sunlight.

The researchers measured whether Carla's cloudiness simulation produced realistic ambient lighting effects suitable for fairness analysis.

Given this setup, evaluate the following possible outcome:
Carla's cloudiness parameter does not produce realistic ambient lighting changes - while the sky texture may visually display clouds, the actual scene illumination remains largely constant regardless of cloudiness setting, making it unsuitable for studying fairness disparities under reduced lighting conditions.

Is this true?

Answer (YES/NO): NO